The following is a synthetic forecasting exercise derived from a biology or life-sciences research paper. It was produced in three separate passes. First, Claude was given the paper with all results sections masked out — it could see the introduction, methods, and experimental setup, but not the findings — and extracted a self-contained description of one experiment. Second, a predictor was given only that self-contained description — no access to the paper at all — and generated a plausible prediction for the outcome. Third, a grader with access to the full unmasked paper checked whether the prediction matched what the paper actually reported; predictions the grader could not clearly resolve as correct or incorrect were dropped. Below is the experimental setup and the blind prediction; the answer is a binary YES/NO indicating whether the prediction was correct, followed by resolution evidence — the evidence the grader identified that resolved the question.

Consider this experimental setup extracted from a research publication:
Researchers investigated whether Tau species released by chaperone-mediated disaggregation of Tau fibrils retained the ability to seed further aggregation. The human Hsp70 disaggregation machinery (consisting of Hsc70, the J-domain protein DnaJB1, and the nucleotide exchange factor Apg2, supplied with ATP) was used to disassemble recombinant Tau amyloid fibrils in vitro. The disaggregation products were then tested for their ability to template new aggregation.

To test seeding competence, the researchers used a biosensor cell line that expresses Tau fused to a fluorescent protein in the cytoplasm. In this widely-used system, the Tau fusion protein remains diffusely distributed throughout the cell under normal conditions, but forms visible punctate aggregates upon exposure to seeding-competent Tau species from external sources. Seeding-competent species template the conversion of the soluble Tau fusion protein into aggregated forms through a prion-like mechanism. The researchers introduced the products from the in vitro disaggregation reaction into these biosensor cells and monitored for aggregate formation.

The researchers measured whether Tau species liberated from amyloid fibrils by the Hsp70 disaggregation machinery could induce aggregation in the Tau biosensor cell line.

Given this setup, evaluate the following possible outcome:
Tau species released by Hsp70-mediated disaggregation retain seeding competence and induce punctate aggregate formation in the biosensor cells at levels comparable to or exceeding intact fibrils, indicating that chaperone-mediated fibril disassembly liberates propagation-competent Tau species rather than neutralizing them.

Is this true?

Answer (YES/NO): NO